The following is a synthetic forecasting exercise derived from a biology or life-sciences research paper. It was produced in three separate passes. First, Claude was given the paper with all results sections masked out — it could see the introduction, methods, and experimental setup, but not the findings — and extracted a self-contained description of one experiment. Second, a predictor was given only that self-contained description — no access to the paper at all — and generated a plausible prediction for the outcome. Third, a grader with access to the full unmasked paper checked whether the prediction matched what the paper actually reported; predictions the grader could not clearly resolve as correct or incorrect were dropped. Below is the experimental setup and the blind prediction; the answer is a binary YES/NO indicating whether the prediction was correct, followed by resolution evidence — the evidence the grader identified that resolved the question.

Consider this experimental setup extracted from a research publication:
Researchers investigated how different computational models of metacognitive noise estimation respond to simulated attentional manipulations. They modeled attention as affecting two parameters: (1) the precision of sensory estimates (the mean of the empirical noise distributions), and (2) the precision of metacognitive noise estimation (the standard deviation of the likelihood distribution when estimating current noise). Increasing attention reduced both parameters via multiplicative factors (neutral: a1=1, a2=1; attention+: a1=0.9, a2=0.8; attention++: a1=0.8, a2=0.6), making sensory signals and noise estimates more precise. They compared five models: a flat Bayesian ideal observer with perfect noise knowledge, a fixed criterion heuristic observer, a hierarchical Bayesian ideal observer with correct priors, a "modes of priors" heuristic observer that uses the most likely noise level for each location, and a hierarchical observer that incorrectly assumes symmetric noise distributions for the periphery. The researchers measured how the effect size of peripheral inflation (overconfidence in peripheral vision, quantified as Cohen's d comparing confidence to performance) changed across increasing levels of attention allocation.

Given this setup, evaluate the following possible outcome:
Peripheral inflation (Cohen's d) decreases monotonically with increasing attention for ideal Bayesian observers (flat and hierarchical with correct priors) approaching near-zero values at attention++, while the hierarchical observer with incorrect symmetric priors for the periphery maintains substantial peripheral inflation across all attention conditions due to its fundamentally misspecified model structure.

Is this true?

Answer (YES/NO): NO